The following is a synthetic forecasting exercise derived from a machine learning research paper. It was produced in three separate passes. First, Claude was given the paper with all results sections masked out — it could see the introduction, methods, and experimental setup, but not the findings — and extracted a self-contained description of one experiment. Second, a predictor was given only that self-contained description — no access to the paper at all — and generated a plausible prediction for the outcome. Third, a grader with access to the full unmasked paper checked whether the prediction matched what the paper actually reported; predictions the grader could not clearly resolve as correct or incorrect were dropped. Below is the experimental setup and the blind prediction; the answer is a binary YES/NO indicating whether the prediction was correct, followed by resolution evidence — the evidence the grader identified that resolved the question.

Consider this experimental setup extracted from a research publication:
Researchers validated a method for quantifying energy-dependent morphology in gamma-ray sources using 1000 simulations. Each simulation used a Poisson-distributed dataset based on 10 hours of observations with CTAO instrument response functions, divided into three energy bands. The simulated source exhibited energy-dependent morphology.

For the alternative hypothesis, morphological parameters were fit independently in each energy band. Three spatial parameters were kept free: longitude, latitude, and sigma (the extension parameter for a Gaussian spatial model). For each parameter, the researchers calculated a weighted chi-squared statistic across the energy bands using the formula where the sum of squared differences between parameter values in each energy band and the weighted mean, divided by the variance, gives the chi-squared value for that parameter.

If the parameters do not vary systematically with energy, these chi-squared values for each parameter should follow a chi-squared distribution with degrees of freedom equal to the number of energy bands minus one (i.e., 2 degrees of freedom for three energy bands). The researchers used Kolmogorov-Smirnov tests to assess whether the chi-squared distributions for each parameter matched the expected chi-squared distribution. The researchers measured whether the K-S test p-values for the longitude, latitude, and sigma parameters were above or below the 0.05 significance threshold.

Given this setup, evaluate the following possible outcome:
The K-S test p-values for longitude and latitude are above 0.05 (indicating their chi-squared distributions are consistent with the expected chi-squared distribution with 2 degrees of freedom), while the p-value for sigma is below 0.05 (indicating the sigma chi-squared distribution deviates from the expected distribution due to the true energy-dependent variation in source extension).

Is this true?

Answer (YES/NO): NO